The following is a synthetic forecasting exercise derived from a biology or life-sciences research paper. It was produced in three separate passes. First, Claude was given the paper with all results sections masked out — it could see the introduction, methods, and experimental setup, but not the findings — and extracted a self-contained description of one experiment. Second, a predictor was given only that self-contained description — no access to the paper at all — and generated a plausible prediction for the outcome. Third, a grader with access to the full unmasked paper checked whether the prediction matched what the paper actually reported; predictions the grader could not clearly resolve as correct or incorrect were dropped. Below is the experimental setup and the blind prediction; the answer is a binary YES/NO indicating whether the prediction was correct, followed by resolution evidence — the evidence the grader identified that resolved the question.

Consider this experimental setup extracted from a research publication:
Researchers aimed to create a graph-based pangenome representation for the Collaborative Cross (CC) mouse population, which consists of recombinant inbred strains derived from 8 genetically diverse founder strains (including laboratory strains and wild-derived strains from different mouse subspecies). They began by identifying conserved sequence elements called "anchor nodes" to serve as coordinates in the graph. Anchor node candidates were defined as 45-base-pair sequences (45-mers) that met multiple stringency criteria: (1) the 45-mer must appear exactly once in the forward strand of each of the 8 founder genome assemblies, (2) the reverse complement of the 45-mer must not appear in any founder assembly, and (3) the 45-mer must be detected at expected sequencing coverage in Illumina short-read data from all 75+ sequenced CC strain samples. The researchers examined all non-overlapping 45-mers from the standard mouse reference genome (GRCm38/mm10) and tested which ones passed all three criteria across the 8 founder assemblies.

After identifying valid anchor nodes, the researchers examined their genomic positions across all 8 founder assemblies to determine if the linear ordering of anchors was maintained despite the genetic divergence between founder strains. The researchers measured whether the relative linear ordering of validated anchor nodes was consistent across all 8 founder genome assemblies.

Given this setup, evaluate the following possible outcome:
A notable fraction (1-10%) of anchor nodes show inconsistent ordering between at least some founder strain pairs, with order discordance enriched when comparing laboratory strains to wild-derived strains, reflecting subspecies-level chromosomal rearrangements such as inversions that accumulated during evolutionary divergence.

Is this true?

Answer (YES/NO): NO